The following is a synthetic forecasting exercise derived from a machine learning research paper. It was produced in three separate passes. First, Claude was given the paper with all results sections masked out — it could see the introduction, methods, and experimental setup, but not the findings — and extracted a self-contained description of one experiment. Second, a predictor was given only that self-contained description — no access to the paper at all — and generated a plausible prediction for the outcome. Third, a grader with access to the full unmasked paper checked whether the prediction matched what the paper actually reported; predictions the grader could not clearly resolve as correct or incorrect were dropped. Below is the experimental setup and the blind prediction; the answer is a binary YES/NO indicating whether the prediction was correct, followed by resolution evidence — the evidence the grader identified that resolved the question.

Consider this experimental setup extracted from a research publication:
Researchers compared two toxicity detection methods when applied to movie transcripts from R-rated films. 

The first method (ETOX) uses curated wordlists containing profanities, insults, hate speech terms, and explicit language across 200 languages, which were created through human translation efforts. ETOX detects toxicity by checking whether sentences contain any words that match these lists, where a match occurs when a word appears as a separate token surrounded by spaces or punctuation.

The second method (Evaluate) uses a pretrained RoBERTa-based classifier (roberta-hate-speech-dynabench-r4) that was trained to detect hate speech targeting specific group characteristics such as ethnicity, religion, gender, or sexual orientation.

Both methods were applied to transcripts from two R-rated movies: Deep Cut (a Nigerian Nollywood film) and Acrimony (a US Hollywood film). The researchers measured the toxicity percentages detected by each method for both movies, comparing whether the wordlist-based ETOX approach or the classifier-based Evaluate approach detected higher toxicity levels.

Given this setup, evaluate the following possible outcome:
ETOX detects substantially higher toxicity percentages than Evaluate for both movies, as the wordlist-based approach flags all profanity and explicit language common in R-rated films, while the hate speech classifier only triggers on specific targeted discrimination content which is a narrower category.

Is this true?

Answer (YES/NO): NO